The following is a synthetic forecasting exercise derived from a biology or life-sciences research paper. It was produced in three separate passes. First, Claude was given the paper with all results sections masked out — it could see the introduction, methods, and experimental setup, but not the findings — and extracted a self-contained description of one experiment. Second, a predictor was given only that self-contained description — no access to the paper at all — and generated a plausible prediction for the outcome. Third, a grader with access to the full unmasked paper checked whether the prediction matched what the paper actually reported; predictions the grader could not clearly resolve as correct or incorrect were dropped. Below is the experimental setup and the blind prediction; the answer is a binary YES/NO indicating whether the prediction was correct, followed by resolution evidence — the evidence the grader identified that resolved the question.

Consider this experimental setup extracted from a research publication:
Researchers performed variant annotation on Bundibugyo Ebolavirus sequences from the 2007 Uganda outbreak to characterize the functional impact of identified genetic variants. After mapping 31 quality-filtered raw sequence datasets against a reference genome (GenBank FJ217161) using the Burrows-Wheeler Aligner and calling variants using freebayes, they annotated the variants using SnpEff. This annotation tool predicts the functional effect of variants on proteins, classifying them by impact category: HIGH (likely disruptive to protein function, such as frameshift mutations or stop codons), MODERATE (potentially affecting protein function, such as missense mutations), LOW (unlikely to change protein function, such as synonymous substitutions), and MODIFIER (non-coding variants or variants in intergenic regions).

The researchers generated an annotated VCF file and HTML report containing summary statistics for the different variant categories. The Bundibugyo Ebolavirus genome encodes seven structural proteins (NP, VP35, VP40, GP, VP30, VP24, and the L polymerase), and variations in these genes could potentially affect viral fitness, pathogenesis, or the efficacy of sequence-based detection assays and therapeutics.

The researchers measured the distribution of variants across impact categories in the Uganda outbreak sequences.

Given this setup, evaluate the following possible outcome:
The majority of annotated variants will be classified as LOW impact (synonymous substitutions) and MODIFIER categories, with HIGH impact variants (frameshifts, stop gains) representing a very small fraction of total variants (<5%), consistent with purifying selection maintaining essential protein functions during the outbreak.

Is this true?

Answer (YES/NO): YES